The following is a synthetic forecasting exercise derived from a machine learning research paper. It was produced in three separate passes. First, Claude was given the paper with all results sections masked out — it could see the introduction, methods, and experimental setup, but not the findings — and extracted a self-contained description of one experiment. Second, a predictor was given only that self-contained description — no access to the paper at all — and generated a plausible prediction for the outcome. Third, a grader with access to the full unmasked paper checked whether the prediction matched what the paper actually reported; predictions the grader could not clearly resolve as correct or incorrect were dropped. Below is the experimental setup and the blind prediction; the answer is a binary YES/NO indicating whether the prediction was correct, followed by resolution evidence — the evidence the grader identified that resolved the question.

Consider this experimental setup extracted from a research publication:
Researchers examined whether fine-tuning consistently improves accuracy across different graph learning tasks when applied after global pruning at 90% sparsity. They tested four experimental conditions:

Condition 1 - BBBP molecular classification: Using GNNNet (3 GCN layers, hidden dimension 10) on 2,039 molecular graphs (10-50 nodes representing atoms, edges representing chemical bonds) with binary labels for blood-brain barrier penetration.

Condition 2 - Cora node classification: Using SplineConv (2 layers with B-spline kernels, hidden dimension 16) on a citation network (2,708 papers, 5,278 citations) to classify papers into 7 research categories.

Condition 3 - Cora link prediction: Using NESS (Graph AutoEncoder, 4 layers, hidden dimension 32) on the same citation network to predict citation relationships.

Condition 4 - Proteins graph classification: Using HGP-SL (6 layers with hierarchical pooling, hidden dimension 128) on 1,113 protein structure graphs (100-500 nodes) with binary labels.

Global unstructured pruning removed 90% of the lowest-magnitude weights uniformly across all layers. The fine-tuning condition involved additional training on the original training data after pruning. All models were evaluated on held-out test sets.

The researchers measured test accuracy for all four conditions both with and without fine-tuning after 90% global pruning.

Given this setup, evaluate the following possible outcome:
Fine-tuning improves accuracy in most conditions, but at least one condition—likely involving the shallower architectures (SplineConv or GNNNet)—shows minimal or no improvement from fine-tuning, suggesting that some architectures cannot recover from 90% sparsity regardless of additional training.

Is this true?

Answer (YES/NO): NO